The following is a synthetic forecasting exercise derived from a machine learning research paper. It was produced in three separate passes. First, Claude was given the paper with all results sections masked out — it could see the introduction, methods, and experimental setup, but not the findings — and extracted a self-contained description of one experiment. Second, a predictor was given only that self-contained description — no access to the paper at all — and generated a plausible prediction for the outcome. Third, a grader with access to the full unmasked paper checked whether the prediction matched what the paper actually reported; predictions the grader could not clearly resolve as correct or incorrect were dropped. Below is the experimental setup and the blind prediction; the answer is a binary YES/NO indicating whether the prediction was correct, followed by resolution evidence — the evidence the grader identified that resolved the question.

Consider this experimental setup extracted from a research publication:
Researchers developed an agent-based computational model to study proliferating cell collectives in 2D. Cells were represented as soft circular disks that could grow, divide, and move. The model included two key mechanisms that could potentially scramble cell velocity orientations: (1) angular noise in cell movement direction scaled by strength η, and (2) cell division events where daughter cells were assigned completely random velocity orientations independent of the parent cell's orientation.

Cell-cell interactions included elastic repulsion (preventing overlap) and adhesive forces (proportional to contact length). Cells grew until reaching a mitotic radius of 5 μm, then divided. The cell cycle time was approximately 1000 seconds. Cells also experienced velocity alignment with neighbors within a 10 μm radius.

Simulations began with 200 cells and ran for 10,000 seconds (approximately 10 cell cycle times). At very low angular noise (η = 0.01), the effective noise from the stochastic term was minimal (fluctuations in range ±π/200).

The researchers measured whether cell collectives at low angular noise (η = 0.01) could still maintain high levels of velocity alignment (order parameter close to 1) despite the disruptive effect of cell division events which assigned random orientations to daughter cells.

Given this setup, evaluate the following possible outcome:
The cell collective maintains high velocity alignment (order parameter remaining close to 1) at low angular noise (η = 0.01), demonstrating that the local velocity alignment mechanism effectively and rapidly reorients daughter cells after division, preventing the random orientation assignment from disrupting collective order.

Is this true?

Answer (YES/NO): YES